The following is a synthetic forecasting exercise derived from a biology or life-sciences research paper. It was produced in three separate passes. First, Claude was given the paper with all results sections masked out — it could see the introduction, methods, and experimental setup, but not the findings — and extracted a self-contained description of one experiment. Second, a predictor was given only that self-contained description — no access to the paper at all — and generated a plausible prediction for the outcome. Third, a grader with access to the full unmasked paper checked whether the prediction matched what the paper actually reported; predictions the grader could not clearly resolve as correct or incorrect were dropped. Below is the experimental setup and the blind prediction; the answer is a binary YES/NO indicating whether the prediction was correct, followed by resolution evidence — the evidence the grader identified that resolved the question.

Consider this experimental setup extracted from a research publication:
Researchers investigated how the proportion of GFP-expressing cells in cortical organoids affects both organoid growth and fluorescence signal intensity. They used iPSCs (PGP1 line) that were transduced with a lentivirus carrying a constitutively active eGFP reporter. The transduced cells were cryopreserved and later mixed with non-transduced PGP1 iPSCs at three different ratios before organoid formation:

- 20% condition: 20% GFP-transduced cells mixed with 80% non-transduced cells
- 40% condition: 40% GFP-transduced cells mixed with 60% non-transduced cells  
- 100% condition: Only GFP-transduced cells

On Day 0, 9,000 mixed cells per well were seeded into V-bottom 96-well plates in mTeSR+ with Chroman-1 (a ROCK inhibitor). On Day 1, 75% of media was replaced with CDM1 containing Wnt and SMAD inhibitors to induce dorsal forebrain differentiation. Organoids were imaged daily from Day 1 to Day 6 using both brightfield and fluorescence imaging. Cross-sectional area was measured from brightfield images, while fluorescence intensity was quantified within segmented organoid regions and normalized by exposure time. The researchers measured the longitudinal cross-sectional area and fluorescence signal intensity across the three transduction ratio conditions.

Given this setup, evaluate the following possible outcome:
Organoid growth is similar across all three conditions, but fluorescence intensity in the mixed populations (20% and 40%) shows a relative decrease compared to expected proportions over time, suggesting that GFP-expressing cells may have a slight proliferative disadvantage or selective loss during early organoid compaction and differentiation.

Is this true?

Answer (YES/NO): NO